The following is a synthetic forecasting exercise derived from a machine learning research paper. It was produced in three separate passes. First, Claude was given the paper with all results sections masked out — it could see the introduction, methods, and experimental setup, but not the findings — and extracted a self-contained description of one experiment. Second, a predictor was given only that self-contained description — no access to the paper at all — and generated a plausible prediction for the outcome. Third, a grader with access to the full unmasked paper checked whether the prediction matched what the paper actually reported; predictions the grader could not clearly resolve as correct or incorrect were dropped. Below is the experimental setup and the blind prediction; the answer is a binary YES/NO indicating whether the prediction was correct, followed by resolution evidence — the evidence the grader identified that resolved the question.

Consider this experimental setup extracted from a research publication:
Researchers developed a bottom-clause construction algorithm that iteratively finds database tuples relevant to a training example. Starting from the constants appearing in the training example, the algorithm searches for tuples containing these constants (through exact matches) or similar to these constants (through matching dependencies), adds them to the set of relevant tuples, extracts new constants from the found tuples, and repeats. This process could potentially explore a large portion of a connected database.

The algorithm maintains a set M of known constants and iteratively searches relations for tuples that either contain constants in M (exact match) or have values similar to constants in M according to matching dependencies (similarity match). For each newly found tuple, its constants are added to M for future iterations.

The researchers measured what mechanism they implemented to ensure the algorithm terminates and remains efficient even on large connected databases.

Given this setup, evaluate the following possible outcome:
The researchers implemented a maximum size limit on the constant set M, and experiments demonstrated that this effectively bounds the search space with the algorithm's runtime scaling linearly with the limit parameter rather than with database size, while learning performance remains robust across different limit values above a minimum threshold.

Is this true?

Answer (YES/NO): NO